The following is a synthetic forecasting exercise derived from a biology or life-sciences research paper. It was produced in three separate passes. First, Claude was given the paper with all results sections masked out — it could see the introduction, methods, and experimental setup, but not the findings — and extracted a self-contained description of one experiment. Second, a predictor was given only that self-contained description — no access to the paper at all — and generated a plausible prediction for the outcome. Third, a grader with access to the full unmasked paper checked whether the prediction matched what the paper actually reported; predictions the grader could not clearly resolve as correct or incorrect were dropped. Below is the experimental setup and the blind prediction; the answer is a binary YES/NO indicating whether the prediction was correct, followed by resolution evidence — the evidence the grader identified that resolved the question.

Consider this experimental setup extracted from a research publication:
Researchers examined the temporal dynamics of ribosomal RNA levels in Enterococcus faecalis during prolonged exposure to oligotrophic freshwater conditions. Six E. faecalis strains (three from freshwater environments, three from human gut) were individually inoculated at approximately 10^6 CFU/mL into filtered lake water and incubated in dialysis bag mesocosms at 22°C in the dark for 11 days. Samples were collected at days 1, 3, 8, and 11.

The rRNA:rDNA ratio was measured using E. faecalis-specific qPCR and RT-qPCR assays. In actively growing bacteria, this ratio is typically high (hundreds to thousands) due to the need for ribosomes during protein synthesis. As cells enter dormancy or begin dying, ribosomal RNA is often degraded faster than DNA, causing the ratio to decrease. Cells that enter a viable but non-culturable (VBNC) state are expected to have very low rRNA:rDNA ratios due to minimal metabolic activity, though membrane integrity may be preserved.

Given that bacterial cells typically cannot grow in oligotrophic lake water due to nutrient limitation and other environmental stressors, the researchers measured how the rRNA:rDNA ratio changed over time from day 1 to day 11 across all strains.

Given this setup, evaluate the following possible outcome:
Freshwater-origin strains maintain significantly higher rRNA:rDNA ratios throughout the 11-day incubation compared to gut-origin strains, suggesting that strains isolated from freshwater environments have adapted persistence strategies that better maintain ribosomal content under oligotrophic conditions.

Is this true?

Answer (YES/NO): NO